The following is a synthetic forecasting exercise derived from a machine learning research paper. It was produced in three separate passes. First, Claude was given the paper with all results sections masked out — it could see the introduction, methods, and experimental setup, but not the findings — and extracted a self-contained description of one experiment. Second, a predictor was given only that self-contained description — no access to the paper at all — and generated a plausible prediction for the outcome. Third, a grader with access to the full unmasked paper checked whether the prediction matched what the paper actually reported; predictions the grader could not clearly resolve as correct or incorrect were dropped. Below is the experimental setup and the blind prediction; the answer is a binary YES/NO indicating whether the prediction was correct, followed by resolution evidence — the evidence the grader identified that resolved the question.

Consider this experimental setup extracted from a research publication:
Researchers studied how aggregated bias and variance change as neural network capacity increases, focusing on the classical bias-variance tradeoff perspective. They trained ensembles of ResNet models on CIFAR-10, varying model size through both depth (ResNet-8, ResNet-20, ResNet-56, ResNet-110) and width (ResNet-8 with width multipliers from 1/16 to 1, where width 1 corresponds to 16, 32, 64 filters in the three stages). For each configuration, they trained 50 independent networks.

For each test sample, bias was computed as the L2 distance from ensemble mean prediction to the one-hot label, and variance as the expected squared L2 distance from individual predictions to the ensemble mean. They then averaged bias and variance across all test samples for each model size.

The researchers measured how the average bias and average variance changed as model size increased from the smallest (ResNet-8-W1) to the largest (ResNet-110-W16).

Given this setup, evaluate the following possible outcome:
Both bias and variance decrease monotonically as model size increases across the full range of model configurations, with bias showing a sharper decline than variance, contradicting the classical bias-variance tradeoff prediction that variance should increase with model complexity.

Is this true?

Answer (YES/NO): NO